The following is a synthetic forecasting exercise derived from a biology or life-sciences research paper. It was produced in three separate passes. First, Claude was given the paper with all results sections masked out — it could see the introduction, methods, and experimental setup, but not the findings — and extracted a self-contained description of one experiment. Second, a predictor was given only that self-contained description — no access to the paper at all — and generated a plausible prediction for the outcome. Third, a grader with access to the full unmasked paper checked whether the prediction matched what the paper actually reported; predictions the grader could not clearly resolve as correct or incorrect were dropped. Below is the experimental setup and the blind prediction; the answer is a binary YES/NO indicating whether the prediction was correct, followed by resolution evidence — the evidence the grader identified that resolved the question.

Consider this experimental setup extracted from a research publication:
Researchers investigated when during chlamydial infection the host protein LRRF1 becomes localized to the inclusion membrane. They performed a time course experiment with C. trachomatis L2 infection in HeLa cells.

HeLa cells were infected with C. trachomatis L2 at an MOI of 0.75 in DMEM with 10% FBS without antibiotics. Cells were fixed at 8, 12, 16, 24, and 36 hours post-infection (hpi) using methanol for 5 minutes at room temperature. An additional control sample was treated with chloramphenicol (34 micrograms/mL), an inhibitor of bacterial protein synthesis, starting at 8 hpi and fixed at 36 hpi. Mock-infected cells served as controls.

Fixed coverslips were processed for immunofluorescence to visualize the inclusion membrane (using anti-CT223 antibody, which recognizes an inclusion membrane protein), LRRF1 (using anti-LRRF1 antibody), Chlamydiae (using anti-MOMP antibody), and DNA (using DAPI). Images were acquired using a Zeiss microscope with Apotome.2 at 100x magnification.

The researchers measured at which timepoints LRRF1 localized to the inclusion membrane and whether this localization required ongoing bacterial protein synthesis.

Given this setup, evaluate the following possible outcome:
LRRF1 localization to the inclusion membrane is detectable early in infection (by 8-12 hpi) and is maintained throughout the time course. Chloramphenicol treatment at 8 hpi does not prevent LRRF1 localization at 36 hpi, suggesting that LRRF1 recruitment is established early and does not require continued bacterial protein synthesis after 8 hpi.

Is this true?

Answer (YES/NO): NO